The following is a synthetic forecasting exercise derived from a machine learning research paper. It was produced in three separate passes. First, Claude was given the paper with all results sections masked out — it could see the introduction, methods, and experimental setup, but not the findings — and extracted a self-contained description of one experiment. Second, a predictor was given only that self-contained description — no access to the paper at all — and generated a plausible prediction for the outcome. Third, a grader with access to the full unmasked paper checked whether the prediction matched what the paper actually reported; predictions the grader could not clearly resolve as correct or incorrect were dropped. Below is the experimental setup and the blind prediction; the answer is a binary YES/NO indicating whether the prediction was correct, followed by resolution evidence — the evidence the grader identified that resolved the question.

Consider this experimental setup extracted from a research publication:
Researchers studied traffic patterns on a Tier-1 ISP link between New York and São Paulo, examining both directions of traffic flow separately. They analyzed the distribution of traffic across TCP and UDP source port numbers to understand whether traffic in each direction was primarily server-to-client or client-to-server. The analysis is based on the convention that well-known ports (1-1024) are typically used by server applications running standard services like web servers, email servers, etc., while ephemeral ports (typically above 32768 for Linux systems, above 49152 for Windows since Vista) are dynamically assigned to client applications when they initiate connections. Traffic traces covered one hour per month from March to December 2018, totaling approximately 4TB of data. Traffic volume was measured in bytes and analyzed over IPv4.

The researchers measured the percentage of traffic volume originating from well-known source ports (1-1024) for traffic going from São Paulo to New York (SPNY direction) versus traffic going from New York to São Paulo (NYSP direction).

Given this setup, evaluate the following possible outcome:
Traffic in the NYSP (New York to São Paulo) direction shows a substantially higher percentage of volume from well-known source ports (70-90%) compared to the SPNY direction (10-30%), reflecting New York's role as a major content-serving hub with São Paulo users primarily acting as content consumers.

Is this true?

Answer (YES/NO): NO